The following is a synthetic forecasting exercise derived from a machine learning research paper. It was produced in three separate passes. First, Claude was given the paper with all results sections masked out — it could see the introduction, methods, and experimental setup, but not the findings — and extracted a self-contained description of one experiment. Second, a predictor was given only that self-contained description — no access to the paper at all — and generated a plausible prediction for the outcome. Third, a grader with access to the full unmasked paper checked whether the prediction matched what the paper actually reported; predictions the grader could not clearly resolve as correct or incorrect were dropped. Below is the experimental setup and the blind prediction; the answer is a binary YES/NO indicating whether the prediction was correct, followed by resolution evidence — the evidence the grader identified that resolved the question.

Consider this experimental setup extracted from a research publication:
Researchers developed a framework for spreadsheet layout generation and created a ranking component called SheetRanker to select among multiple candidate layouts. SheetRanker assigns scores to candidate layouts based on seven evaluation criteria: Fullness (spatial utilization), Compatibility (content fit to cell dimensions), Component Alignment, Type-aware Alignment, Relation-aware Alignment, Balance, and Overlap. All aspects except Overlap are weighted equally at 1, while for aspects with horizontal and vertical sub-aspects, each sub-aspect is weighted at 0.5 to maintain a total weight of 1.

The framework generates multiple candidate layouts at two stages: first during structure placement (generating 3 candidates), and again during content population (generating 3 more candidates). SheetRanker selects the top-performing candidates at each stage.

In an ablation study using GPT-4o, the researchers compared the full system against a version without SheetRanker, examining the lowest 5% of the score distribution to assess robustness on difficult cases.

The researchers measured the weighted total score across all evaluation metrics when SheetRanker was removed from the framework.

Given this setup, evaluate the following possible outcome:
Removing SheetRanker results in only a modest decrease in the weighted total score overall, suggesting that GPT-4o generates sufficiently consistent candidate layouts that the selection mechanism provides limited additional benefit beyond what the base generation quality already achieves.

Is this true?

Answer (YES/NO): NO